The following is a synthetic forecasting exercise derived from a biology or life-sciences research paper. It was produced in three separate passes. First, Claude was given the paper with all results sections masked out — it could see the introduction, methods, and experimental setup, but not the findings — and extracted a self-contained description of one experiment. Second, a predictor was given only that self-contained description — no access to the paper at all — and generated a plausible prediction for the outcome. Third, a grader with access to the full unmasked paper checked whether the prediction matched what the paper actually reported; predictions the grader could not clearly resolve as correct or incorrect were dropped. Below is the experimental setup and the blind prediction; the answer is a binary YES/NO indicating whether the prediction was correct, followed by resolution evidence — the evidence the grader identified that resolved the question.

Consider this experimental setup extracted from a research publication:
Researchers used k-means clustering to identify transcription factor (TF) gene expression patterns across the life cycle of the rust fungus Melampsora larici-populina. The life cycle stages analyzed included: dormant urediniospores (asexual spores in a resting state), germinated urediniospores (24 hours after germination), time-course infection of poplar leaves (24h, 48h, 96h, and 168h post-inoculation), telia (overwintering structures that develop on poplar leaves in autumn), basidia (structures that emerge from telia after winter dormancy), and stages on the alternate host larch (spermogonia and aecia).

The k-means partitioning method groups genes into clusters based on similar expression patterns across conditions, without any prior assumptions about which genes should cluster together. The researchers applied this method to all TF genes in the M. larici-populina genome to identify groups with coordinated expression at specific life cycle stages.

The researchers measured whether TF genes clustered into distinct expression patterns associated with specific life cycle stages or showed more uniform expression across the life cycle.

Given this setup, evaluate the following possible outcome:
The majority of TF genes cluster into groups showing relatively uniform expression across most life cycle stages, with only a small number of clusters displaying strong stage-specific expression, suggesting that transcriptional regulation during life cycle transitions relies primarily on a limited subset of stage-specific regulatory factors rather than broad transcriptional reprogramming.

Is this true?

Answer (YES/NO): YES